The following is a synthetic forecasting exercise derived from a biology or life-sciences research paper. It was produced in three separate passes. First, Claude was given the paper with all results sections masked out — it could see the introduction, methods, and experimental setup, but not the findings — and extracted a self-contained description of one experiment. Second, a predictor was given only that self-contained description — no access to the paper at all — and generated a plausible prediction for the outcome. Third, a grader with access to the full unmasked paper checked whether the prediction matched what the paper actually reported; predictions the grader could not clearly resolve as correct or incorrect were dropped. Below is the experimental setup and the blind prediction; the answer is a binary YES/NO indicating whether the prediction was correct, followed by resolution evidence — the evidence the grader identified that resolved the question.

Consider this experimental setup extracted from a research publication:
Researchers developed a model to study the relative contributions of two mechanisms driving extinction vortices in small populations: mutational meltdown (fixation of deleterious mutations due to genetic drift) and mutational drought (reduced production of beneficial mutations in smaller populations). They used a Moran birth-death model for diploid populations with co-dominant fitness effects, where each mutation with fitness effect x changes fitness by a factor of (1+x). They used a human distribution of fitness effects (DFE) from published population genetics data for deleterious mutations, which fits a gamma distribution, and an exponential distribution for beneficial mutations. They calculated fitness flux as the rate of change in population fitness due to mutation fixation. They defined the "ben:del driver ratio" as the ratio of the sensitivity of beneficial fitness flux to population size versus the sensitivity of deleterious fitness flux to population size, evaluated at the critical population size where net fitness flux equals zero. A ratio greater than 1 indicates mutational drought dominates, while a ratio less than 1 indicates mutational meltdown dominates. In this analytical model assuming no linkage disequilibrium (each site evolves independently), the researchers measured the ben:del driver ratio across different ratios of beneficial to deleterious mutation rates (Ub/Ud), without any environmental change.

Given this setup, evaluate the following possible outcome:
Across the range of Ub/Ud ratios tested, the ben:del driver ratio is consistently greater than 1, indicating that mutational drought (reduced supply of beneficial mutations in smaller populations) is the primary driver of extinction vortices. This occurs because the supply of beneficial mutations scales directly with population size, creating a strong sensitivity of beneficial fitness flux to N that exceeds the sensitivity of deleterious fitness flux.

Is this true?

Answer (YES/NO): NO